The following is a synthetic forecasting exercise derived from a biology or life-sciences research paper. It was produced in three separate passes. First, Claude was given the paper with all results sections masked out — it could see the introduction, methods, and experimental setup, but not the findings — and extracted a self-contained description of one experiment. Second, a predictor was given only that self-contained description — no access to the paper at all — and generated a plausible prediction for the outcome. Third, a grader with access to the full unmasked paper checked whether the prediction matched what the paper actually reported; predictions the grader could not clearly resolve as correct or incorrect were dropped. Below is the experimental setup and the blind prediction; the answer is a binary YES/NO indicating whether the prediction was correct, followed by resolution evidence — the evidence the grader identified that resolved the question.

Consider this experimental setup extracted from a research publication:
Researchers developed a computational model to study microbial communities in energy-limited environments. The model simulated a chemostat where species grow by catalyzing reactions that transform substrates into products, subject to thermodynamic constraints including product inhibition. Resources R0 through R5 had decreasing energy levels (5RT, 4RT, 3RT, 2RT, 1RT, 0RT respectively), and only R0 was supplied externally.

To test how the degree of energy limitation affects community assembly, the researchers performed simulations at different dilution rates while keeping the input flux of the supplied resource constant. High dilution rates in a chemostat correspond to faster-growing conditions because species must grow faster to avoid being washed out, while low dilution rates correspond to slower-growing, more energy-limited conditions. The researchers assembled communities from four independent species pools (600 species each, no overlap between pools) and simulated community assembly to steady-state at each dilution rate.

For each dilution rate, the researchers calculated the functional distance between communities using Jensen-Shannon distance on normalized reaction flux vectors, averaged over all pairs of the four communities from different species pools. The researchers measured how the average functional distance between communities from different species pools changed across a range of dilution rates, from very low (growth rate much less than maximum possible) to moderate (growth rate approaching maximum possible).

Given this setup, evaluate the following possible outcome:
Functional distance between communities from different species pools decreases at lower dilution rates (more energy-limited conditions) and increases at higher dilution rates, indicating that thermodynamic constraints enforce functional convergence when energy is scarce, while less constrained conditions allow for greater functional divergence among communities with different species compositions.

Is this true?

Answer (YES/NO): YES